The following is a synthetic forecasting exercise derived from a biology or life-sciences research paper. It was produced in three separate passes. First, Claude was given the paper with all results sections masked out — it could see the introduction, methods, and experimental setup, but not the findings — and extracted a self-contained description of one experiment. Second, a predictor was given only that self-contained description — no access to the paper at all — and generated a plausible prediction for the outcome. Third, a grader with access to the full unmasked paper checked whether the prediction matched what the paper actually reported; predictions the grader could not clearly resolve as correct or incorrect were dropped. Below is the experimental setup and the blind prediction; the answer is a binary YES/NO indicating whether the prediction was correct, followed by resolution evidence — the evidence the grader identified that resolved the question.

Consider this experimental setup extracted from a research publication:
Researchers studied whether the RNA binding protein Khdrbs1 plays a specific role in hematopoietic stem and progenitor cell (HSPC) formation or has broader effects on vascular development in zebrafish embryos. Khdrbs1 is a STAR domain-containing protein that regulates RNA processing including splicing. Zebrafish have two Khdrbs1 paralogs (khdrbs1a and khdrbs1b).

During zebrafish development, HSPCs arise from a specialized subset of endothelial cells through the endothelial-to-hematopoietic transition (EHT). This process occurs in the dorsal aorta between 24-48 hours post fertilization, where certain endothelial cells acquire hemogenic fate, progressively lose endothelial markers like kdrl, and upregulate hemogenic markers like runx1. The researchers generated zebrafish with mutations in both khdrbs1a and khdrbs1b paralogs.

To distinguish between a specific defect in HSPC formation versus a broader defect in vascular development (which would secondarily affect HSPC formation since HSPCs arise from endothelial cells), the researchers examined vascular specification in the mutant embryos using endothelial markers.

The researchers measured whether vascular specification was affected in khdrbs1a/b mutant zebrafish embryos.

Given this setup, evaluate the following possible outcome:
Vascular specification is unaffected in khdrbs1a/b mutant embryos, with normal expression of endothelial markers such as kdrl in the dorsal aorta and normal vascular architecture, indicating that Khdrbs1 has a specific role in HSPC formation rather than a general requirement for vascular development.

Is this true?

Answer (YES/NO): YES